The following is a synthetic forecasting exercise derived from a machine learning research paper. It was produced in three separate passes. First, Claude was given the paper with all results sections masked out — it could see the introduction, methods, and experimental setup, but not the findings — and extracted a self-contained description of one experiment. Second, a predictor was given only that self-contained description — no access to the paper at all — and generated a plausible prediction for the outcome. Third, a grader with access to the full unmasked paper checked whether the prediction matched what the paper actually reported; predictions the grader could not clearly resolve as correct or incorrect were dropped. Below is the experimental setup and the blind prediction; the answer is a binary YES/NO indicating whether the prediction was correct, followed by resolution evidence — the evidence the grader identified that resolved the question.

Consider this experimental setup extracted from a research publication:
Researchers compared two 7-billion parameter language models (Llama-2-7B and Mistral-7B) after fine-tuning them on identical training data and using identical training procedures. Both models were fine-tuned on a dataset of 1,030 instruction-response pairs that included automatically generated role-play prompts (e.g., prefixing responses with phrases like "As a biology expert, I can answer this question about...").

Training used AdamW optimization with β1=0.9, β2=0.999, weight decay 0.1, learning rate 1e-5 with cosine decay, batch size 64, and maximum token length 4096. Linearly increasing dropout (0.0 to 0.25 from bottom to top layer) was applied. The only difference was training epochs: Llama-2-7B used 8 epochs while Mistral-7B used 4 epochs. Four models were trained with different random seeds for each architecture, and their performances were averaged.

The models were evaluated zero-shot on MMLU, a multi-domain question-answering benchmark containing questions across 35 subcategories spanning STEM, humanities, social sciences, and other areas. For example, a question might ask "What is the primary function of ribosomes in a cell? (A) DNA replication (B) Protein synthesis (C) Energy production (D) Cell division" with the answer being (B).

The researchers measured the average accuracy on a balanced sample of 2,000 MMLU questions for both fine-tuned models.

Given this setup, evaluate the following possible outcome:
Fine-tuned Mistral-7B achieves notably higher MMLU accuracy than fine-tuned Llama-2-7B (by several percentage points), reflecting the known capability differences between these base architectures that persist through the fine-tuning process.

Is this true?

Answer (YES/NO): YES